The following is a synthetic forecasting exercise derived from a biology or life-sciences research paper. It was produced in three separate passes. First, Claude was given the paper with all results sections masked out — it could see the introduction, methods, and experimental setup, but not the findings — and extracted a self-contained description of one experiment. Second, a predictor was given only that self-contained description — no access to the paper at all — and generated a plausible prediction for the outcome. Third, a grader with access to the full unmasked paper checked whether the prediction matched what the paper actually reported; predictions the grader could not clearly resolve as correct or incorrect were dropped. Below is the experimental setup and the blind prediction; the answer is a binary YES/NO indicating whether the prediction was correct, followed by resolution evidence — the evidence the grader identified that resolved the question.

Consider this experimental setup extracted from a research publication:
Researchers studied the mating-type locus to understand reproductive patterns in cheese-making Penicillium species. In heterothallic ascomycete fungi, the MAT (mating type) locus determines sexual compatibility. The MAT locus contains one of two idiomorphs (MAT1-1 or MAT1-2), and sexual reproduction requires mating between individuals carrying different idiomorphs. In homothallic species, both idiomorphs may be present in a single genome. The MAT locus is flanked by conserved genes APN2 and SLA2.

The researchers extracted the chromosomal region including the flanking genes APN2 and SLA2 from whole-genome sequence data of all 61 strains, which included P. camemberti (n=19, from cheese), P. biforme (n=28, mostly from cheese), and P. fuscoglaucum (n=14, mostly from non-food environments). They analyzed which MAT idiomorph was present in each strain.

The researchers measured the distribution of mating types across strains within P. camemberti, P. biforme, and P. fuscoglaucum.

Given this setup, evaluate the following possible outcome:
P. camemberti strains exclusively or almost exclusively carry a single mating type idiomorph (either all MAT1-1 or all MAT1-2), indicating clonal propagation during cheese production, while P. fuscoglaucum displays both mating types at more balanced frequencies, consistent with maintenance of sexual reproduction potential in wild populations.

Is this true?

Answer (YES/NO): YES